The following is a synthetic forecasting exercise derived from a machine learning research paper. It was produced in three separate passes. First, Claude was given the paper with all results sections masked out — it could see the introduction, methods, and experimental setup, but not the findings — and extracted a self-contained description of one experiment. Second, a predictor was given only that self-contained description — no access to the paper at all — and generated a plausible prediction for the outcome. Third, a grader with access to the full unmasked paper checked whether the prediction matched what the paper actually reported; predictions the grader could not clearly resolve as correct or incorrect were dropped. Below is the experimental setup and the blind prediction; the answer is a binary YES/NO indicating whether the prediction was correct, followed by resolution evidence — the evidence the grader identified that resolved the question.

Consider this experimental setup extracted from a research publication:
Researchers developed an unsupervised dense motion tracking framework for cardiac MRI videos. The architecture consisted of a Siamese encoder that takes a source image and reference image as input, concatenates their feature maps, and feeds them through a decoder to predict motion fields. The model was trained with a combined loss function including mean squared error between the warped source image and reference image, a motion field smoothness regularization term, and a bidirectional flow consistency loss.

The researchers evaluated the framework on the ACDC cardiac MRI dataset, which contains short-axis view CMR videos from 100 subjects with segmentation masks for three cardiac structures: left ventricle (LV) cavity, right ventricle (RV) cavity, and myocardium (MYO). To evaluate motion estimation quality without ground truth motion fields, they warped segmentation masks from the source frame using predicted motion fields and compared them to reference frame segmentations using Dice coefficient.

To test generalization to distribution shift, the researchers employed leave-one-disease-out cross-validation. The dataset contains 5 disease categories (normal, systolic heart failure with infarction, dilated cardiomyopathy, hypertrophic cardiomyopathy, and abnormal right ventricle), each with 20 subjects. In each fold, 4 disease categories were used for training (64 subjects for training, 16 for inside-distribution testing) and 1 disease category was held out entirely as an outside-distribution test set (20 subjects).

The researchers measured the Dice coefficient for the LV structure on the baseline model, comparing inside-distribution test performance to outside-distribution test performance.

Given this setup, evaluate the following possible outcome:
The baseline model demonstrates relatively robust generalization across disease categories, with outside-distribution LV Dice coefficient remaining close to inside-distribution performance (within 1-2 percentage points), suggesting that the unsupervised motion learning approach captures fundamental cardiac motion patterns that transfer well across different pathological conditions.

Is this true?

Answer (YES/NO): YES